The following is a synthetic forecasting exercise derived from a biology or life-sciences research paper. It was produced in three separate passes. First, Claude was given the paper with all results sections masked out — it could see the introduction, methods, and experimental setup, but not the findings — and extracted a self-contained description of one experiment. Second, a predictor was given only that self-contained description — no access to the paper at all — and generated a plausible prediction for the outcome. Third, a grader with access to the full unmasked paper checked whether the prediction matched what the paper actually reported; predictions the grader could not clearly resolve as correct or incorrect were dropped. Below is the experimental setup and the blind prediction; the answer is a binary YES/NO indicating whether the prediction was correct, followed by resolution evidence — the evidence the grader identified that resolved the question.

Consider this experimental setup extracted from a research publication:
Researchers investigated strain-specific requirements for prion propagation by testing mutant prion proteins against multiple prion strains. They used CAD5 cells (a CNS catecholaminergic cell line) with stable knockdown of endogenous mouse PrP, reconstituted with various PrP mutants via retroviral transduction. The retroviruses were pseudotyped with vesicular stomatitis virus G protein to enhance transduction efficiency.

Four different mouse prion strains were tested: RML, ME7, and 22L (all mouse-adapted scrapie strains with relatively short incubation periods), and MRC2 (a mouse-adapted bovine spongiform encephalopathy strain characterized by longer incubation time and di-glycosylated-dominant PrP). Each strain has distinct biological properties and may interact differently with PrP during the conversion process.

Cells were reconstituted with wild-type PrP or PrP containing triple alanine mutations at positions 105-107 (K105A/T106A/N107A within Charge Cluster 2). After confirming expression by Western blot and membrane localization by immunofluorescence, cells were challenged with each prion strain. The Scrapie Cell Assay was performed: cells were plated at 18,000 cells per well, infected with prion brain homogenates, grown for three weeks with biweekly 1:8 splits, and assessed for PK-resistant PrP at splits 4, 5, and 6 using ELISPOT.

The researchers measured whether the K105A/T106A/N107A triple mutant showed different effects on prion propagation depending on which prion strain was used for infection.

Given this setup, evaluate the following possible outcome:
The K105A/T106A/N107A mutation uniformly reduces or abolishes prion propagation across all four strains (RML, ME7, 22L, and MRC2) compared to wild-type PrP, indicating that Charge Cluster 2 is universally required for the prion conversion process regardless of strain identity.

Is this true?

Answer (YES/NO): YES